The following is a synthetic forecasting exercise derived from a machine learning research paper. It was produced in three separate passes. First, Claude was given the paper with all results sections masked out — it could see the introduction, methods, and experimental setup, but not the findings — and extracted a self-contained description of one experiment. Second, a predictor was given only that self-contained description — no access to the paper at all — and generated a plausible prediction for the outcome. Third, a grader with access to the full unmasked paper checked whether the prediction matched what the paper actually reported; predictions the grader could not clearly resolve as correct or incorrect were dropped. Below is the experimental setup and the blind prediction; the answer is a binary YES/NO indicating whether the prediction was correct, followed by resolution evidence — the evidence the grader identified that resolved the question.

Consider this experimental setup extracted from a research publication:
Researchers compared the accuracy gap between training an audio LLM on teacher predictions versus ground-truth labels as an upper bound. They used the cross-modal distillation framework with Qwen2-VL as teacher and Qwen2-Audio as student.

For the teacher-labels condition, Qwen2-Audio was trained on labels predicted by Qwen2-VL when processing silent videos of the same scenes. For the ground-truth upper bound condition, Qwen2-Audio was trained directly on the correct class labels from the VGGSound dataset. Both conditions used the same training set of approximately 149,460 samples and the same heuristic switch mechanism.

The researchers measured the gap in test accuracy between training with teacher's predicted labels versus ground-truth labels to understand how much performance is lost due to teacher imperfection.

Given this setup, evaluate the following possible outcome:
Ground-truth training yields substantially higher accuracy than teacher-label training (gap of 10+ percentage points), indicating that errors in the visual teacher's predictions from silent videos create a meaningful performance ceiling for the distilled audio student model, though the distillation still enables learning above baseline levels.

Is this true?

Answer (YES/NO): NO